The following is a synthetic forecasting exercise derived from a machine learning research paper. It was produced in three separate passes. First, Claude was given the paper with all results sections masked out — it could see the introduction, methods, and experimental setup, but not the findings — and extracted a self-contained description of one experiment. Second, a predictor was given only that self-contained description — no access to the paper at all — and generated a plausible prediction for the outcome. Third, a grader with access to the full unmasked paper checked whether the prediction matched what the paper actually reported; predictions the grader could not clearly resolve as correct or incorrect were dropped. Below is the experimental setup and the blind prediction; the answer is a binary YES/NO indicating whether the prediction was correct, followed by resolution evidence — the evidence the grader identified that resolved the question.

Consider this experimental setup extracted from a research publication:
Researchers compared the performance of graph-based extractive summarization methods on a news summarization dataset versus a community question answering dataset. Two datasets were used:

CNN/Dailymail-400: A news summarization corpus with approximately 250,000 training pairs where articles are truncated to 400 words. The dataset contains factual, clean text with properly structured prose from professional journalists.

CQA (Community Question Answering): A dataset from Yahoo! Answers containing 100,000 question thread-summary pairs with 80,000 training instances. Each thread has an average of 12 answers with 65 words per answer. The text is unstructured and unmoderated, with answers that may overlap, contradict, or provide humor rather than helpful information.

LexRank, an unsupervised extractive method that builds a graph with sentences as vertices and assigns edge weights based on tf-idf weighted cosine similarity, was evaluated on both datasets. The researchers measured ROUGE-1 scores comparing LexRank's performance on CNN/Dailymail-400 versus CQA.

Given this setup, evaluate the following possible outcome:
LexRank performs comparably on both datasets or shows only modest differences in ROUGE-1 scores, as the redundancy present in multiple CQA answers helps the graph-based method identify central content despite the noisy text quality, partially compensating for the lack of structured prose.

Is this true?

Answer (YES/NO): NO